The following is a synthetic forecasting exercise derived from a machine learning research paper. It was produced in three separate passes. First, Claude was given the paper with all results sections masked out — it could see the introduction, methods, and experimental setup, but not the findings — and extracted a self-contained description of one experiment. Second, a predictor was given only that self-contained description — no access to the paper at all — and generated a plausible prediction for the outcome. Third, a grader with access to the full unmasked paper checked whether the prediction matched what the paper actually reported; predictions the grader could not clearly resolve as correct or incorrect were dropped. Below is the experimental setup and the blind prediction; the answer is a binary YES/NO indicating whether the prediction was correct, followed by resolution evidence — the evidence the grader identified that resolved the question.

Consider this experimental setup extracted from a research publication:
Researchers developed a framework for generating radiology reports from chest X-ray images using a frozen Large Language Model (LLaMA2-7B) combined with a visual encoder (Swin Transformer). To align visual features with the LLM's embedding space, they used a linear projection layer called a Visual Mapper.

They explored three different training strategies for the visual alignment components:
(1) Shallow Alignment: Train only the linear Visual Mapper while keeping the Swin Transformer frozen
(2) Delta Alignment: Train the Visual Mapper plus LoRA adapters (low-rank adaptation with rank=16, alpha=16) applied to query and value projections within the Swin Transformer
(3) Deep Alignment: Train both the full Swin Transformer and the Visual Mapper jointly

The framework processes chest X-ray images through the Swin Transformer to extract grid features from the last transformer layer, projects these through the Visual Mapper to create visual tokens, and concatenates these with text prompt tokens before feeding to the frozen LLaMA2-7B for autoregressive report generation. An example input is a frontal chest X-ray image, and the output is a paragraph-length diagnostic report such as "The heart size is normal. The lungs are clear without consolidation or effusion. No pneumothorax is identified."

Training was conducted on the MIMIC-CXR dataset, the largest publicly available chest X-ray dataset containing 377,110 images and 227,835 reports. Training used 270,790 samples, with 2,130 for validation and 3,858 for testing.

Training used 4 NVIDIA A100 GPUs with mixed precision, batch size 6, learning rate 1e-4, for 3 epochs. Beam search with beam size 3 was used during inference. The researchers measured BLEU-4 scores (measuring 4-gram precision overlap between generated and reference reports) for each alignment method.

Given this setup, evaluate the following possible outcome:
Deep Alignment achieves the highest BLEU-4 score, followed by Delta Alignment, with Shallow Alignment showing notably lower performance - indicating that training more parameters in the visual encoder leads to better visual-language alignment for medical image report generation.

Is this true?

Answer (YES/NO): NO